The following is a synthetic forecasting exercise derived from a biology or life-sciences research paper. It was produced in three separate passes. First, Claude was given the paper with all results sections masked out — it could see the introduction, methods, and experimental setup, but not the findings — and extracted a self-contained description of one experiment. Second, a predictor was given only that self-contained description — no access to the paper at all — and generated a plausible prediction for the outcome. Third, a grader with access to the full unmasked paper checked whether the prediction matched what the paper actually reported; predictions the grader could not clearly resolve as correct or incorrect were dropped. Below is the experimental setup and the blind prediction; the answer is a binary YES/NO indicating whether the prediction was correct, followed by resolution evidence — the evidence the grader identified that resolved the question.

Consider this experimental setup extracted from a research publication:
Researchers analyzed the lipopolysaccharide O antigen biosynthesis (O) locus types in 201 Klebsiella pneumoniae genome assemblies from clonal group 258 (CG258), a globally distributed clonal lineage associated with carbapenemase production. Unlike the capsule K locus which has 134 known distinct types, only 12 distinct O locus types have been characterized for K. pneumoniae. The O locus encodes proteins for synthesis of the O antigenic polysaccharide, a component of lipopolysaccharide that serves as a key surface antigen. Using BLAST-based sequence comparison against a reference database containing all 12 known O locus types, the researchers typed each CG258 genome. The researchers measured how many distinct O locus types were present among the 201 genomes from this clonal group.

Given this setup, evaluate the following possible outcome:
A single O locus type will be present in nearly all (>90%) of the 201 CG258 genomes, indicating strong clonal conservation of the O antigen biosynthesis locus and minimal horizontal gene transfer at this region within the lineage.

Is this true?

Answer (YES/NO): NO